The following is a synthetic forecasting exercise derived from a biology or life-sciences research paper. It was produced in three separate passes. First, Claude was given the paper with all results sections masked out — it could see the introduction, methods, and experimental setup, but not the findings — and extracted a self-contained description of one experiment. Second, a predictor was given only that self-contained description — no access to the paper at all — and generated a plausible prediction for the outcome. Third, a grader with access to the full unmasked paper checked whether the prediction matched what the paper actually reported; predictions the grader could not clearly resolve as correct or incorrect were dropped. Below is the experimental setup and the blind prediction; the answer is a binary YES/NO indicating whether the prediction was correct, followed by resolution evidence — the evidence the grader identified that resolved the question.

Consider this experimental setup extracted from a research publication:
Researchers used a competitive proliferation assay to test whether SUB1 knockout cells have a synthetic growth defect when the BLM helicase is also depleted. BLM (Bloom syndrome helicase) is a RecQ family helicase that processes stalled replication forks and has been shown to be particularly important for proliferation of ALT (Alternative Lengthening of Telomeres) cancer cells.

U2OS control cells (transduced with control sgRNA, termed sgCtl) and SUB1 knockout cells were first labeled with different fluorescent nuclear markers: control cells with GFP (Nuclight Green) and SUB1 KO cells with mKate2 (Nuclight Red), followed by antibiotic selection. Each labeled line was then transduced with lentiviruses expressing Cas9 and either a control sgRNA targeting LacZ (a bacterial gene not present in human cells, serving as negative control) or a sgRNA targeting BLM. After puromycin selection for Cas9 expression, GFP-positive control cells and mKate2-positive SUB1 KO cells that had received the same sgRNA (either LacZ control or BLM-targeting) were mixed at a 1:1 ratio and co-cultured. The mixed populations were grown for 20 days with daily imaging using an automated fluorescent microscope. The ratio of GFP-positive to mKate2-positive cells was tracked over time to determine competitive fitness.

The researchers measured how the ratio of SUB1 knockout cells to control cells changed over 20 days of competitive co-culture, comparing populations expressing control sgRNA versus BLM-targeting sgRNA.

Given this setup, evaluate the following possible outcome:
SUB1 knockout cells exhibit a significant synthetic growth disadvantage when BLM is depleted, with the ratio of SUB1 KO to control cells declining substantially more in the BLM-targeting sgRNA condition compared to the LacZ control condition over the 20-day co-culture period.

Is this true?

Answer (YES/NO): NO